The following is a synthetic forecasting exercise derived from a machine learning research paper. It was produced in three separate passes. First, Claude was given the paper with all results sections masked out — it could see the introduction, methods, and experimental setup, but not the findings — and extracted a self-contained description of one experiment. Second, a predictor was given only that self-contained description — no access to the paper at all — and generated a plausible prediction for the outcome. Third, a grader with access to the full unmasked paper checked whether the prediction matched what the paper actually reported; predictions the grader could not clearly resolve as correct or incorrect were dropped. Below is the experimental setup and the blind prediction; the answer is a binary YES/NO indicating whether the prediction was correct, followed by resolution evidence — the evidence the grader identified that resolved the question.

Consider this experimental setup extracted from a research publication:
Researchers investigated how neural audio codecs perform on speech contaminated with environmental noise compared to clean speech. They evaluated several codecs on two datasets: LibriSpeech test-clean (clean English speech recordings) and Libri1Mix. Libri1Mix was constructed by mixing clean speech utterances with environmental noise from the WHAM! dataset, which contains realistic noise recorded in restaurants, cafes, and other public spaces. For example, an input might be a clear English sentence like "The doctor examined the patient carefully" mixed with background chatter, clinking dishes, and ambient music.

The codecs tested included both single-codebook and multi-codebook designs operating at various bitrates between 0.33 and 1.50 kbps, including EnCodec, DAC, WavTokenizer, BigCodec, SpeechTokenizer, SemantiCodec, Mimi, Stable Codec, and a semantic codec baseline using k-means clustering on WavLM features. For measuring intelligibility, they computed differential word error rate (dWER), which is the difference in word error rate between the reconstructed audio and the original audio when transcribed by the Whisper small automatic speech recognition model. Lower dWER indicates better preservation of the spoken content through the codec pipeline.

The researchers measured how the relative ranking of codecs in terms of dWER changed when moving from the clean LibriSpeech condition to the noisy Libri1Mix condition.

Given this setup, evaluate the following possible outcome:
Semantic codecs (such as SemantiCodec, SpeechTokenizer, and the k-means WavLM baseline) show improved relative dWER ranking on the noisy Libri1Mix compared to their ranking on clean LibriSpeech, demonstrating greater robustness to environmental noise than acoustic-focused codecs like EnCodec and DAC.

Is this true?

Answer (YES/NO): NO